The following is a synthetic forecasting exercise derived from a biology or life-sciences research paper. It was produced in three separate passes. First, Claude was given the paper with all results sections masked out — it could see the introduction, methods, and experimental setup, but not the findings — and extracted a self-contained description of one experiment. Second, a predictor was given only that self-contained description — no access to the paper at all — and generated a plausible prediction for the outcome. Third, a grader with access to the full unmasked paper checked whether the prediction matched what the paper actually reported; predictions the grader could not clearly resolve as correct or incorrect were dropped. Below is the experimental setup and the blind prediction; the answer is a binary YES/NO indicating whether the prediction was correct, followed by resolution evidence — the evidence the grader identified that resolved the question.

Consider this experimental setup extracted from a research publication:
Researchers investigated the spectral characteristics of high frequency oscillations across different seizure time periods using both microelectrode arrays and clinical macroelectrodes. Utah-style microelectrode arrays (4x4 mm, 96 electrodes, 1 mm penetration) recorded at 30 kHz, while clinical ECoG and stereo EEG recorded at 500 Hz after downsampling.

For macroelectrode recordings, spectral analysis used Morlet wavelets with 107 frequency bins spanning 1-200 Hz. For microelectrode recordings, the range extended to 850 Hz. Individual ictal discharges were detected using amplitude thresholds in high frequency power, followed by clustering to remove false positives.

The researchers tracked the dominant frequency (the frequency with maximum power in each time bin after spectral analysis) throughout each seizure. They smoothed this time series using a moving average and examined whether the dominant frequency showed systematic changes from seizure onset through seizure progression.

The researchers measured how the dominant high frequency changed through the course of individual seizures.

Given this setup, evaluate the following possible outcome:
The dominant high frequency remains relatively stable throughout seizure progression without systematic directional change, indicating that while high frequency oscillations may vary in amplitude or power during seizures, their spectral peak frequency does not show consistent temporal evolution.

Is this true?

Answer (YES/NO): NO